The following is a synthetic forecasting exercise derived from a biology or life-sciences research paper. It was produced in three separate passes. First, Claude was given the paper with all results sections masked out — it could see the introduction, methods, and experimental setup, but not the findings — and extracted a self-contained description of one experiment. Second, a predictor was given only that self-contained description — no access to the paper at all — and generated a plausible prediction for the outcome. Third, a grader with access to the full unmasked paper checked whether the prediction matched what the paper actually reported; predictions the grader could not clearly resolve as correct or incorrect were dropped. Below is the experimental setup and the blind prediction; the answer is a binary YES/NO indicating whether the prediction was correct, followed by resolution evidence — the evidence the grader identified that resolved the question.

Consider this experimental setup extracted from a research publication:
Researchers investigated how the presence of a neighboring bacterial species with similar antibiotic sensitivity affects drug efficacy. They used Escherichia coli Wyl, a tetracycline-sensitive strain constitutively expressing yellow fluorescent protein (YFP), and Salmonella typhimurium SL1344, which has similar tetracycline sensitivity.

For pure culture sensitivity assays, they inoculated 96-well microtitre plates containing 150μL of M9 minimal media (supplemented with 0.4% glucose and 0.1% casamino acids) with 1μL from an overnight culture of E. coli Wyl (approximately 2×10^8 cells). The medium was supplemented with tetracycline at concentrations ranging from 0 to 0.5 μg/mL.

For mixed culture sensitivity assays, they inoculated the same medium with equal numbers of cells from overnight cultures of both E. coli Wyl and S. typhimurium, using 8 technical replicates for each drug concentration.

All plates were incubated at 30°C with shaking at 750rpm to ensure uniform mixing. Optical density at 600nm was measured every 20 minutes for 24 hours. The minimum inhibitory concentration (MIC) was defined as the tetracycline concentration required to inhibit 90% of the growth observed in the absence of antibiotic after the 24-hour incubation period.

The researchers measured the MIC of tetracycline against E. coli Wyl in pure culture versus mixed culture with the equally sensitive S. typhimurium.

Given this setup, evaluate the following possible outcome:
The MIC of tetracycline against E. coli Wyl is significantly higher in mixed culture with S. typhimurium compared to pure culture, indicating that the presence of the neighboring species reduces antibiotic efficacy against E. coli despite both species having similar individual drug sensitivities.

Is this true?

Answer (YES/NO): YES